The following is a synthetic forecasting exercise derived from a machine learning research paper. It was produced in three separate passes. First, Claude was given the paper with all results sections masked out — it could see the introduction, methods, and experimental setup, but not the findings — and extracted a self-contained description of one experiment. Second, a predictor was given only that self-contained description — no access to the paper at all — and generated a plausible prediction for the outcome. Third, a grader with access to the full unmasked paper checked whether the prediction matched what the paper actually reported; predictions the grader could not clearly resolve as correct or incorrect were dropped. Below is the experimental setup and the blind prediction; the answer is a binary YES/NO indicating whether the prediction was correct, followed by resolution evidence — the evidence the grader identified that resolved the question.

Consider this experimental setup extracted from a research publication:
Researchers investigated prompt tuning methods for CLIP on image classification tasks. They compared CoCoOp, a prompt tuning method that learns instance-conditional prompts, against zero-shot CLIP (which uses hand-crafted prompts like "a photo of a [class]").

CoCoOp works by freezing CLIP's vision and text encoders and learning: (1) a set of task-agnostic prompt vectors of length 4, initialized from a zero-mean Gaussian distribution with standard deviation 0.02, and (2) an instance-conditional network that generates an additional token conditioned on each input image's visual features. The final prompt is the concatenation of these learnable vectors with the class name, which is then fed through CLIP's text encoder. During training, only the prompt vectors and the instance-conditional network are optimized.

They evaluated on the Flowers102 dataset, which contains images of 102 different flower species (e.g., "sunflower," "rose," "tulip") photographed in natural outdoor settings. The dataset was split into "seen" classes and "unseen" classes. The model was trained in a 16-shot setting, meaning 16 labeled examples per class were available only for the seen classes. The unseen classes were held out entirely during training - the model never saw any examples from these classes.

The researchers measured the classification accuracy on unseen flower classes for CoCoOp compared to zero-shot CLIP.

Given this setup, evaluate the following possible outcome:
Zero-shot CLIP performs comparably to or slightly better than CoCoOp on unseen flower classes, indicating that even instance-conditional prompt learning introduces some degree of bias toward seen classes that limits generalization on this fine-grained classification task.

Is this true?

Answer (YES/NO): NO